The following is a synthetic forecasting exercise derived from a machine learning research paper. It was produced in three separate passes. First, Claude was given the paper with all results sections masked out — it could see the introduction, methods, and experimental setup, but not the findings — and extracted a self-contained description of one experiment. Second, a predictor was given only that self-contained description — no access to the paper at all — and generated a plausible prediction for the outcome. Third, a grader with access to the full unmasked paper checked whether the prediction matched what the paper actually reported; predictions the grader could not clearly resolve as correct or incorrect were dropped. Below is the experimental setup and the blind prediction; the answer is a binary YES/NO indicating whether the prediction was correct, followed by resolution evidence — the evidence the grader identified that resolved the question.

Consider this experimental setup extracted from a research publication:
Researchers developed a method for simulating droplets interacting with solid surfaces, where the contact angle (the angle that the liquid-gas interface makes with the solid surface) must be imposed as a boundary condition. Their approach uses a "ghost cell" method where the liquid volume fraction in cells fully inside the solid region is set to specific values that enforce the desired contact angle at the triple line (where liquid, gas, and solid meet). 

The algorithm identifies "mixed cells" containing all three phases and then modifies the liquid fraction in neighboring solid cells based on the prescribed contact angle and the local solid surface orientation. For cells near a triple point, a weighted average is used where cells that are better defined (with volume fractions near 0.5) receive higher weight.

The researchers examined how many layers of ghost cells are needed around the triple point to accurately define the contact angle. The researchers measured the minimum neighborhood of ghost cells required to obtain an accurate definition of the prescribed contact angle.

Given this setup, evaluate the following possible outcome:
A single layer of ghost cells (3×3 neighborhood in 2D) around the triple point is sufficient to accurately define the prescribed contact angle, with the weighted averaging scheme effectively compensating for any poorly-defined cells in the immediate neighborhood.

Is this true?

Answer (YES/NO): NO